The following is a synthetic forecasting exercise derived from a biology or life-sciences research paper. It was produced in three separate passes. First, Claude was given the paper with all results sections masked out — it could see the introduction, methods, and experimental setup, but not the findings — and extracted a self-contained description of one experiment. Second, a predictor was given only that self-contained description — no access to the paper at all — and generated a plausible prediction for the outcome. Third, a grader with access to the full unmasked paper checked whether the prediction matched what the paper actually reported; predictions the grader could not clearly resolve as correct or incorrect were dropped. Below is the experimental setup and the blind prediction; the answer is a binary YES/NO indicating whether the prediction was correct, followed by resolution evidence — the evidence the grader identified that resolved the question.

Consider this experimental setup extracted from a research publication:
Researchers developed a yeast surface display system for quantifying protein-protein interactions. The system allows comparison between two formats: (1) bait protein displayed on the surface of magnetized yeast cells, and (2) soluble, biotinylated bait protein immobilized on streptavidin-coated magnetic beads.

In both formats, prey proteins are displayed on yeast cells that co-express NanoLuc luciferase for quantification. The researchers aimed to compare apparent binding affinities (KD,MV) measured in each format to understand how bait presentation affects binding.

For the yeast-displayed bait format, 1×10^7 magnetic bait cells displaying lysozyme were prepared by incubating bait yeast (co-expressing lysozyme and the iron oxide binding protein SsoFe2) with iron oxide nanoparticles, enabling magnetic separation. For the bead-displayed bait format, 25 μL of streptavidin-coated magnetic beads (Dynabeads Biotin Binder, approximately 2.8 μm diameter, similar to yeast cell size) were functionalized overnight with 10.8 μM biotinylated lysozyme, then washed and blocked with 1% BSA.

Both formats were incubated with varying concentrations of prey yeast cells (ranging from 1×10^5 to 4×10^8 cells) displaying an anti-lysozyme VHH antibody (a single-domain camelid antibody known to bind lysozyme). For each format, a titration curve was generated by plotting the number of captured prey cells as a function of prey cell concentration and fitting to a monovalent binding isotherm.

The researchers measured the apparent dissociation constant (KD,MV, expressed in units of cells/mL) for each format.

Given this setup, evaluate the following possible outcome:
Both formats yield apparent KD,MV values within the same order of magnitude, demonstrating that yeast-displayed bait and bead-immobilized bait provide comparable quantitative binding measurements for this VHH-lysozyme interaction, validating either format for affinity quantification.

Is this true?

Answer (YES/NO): NO